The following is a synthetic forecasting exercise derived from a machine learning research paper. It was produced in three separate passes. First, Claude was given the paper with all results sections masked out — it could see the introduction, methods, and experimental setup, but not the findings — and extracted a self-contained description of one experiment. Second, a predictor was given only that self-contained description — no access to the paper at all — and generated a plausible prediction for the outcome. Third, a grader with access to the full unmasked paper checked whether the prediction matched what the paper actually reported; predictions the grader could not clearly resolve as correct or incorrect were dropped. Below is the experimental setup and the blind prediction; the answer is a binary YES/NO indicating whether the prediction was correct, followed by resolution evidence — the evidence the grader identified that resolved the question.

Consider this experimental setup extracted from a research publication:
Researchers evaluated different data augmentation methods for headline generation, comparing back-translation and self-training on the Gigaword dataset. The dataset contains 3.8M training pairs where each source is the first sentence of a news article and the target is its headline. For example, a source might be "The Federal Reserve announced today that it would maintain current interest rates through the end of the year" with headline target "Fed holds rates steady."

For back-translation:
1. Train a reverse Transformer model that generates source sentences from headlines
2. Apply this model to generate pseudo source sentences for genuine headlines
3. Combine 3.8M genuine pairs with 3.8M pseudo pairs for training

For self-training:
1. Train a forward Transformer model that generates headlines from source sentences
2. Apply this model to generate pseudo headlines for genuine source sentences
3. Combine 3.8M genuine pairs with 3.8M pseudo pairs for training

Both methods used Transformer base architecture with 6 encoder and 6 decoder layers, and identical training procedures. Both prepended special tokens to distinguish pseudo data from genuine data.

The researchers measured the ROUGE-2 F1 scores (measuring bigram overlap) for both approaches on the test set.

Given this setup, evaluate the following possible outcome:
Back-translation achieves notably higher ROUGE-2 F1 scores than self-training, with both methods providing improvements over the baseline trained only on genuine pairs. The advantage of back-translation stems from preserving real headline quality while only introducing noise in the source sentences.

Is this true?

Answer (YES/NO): NO